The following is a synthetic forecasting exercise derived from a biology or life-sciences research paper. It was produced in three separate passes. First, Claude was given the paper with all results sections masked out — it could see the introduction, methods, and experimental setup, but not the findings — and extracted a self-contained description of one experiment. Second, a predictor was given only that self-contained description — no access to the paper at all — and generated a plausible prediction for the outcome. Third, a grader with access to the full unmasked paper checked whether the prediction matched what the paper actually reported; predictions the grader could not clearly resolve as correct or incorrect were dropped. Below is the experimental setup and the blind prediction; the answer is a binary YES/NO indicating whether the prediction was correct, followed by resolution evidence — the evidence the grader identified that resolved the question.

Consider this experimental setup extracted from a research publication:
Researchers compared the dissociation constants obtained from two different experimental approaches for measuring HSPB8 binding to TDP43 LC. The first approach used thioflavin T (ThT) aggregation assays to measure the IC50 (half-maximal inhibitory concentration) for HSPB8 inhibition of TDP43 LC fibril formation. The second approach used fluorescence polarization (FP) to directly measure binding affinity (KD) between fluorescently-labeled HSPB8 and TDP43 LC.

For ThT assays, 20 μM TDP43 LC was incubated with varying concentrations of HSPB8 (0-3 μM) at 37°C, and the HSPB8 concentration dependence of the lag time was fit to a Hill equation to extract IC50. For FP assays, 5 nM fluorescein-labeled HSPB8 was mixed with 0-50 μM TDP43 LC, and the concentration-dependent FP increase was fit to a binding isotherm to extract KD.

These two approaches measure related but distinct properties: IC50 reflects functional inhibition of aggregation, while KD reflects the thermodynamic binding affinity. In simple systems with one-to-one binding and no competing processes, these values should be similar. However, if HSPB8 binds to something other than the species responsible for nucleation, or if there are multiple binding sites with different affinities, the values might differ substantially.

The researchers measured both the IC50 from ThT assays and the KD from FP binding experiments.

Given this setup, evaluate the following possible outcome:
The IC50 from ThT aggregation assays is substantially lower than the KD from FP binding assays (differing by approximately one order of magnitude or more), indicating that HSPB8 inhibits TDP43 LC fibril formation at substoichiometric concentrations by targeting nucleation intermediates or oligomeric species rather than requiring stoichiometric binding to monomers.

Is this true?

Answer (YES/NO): NO